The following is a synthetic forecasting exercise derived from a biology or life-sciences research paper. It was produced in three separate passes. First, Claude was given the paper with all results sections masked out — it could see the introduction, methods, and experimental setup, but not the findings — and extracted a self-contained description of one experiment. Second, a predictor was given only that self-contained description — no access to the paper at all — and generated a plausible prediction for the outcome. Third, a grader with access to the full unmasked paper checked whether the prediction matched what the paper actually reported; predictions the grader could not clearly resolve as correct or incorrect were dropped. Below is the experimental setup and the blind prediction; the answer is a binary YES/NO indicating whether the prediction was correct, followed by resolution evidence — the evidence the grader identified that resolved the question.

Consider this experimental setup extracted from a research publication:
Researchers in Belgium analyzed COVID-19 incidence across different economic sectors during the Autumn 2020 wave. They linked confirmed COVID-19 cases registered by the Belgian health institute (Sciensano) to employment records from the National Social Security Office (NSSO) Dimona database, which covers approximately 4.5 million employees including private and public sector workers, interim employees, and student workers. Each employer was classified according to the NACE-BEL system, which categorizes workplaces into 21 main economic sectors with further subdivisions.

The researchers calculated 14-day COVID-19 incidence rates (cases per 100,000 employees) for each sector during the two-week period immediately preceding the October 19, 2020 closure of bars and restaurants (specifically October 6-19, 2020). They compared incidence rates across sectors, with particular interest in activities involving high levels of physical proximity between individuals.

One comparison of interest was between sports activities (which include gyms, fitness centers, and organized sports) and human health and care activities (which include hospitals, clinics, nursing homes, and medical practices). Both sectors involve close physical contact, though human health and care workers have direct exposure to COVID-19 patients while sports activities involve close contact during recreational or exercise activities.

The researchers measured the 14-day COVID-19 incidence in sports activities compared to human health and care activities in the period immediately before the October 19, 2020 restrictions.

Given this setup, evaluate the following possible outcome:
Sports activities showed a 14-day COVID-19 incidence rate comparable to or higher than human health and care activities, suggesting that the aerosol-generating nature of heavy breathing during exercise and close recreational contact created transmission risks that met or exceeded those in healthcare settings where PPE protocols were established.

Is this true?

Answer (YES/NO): YES